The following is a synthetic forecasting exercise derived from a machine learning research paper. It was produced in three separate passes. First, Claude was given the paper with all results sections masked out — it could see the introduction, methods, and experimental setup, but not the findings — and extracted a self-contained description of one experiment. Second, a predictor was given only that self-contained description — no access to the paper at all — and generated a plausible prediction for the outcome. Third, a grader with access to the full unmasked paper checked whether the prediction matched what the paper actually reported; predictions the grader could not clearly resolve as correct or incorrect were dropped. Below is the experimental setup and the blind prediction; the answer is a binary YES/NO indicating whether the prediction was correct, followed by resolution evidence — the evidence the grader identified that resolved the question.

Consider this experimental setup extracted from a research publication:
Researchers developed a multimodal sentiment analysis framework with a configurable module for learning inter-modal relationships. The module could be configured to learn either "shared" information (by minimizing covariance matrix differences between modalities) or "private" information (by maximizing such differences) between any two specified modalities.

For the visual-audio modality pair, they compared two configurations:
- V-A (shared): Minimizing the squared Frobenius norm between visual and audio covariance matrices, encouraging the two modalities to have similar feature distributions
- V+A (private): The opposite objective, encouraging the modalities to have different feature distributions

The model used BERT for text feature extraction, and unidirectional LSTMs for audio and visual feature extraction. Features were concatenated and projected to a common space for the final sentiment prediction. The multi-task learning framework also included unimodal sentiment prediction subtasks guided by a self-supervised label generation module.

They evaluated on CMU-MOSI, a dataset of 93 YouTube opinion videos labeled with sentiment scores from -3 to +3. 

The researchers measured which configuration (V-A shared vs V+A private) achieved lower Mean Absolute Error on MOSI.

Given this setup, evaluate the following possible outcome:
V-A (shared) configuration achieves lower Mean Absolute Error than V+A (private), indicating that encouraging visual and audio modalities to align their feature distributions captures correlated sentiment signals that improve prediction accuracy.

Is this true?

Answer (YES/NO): YES